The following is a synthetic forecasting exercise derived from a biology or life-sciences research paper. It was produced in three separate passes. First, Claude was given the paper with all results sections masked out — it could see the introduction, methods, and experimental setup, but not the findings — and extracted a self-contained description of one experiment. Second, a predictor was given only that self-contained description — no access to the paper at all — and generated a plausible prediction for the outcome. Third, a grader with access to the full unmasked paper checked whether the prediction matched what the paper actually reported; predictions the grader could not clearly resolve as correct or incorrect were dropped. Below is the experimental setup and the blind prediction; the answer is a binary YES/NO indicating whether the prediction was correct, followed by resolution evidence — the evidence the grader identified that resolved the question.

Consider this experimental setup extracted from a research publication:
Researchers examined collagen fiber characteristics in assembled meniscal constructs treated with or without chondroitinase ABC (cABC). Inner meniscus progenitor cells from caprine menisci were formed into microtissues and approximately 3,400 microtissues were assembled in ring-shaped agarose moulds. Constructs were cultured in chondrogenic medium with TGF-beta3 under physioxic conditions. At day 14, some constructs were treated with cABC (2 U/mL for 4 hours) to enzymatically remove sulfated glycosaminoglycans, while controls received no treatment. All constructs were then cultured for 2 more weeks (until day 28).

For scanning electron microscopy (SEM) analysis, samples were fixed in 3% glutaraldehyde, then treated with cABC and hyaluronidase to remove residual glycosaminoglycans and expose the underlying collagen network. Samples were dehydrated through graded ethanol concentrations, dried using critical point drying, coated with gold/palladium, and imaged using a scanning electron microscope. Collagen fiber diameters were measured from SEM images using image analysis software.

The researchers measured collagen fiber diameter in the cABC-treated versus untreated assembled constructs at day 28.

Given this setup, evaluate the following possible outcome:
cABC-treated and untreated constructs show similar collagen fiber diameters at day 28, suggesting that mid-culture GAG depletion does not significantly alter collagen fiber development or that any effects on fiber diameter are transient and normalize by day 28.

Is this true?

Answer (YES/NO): NO